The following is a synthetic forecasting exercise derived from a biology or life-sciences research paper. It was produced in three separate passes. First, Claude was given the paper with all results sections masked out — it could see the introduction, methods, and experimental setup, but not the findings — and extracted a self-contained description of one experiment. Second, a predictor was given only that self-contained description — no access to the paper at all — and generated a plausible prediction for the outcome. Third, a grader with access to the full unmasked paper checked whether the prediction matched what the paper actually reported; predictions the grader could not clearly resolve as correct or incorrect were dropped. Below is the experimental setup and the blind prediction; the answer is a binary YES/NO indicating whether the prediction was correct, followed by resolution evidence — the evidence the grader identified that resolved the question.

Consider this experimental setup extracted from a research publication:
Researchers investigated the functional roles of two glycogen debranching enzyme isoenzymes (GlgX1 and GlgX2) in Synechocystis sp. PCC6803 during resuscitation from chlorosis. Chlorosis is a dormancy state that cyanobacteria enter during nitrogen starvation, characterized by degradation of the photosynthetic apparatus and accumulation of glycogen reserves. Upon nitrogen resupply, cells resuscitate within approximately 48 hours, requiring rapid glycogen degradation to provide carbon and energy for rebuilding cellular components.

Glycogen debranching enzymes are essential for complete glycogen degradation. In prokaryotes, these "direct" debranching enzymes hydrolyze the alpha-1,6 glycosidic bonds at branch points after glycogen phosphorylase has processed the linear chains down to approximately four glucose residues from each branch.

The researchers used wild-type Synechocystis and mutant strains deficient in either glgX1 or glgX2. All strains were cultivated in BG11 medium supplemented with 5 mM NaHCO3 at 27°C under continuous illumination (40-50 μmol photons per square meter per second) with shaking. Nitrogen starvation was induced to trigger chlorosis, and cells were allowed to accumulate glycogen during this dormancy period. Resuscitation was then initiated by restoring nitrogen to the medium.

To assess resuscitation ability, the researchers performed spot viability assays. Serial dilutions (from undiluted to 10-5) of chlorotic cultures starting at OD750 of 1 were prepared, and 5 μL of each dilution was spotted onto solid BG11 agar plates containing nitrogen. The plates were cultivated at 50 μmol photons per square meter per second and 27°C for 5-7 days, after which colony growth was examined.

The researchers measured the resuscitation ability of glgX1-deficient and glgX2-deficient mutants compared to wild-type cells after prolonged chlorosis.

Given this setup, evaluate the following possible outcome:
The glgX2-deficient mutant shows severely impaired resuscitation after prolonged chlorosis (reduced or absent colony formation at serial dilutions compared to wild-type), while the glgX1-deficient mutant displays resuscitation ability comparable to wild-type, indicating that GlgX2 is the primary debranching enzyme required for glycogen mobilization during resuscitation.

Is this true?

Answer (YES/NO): NO